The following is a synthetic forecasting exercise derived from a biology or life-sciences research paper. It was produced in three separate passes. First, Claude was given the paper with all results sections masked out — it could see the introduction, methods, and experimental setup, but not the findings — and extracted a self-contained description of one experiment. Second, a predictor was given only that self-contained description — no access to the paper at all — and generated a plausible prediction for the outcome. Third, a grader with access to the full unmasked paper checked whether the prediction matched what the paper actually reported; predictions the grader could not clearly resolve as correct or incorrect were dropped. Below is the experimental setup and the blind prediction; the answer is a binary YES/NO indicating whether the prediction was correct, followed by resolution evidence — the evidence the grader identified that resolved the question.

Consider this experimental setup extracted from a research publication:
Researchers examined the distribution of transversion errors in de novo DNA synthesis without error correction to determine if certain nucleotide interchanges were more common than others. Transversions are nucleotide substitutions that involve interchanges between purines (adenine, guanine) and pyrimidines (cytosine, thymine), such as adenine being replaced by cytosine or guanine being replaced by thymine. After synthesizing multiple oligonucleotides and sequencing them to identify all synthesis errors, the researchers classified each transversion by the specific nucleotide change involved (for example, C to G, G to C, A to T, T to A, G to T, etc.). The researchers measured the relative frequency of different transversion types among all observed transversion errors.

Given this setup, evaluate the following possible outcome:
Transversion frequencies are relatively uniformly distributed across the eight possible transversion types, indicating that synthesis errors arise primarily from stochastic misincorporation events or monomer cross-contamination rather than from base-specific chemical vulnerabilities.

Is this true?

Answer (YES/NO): NO